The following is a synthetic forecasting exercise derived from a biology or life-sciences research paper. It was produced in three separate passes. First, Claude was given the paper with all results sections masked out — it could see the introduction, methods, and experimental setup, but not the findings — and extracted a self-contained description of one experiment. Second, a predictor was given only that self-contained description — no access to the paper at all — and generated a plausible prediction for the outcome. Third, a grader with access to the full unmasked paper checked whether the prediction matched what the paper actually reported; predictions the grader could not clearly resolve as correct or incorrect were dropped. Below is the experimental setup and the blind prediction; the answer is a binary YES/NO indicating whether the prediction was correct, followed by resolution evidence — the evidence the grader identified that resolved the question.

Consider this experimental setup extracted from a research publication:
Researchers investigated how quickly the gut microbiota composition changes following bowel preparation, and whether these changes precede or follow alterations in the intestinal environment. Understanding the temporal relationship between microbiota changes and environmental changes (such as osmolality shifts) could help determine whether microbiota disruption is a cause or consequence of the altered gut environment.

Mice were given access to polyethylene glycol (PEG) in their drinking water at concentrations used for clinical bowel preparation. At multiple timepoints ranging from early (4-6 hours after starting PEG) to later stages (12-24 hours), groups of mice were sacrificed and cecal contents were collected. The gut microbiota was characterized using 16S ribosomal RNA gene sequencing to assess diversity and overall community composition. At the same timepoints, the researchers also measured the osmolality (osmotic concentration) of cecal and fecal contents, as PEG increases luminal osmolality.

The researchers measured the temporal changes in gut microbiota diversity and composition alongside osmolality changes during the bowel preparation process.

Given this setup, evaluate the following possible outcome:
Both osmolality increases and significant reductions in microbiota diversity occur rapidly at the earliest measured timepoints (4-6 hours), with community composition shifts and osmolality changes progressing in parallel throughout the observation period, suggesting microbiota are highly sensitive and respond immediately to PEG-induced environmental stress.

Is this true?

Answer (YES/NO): NO